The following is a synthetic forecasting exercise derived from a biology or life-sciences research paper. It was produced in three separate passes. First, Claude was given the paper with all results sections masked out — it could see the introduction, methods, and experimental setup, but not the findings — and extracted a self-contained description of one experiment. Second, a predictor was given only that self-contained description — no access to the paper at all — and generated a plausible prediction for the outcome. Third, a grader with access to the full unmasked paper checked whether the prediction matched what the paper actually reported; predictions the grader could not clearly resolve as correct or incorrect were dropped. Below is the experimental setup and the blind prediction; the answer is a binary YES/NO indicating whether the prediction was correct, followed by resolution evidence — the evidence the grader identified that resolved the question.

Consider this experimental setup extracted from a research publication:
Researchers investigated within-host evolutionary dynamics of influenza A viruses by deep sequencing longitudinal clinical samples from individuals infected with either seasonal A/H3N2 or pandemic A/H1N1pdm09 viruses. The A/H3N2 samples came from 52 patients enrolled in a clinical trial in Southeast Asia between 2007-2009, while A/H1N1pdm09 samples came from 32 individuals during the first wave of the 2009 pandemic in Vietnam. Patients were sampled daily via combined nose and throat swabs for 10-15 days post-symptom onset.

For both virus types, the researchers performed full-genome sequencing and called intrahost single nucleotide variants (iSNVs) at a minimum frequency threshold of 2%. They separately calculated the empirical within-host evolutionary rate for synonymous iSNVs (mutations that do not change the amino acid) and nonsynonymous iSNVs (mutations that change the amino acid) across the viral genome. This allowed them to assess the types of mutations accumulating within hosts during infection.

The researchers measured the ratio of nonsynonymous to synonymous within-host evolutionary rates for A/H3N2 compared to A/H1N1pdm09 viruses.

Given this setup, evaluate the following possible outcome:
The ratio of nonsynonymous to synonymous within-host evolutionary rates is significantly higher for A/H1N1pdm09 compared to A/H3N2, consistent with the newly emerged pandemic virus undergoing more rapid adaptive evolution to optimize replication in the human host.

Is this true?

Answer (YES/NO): YES